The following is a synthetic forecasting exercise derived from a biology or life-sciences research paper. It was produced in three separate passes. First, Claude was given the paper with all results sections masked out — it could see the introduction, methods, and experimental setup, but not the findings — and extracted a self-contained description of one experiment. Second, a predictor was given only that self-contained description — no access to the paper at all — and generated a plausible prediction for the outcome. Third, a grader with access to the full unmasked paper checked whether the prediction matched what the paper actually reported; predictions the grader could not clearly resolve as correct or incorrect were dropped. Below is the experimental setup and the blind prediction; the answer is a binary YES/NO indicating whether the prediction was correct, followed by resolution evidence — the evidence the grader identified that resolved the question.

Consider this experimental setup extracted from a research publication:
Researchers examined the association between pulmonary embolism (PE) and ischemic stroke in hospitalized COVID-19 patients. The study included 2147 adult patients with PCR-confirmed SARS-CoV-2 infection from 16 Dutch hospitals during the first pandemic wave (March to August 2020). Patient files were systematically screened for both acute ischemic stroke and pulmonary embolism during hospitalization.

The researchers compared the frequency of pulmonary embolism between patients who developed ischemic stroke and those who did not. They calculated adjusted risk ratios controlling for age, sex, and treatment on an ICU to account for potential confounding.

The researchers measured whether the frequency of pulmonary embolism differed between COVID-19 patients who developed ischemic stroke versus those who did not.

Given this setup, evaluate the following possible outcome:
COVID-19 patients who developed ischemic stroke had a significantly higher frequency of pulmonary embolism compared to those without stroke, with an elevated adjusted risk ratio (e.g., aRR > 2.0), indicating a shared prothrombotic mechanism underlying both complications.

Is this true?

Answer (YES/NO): YES